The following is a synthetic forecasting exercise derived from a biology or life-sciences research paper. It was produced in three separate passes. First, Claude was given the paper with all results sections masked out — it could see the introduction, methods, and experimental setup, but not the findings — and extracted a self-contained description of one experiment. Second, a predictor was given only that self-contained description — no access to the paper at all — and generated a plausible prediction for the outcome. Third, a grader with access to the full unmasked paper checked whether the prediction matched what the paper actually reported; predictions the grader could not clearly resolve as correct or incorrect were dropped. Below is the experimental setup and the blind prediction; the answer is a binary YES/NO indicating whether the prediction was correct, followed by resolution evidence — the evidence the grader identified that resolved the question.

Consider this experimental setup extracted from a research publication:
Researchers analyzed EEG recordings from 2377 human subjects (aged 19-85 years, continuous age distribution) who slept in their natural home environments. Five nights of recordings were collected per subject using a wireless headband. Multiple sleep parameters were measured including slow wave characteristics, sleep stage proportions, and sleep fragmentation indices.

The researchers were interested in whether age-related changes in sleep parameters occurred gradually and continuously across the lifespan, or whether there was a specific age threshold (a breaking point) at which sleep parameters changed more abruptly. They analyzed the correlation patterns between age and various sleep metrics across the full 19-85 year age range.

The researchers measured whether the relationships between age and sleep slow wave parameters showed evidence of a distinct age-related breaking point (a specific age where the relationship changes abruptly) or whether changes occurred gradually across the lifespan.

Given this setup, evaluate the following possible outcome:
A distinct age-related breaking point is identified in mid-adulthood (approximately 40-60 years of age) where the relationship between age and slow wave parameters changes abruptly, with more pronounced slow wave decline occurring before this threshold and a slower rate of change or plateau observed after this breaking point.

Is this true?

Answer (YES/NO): NO